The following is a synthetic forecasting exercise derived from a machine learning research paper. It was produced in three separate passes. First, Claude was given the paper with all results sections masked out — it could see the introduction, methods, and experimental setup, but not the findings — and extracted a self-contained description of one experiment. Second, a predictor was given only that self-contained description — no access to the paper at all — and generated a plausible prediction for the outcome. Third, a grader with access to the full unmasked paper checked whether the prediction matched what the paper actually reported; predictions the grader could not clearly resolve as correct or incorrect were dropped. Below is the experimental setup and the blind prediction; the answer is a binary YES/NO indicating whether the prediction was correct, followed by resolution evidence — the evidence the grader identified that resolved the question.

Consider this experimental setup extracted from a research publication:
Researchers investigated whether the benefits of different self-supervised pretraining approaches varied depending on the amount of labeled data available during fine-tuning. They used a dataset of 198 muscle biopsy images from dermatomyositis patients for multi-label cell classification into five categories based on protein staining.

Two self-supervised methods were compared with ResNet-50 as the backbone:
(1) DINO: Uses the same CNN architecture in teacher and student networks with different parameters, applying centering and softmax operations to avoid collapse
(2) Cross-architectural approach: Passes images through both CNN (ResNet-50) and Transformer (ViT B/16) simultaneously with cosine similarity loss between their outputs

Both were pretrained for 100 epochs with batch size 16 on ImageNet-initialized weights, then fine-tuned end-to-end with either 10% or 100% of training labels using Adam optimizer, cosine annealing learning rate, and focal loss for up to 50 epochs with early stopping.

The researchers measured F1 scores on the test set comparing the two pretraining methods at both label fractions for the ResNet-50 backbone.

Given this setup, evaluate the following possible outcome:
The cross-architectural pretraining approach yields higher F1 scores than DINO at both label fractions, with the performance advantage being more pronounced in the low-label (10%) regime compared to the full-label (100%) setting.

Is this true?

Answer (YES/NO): NO